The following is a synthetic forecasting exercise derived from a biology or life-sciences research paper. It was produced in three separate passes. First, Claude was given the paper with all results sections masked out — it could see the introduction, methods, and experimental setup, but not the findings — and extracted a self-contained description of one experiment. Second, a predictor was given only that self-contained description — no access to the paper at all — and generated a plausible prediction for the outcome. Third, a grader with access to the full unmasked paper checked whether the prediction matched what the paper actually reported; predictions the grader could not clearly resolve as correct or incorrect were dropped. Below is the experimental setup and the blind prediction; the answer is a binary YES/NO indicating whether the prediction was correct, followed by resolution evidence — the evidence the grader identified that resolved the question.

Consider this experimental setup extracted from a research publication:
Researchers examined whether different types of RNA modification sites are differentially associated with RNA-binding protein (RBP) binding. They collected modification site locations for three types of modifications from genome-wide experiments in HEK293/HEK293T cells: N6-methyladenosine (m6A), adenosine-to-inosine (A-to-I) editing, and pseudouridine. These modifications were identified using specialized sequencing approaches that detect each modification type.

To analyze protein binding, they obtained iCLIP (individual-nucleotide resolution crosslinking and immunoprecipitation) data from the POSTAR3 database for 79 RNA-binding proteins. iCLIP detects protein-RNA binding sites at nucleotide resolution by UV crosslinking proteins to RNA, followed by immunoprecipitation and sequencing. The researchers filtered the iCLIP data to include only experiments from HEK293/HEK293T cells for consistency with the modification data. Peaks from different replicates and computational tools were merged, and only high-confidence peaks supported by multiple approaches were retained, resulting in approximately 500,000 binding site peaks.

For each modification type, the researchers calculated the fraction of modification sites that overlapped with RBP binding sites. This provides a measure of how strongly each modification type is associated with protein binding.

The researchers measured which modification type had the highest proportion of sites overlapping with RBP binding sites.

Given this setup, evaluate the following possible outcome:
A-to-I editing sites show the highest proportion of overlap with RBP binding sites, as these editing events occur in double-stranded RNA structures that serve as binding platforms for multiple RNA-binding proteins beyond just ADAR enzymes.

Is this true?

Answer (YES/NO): NO